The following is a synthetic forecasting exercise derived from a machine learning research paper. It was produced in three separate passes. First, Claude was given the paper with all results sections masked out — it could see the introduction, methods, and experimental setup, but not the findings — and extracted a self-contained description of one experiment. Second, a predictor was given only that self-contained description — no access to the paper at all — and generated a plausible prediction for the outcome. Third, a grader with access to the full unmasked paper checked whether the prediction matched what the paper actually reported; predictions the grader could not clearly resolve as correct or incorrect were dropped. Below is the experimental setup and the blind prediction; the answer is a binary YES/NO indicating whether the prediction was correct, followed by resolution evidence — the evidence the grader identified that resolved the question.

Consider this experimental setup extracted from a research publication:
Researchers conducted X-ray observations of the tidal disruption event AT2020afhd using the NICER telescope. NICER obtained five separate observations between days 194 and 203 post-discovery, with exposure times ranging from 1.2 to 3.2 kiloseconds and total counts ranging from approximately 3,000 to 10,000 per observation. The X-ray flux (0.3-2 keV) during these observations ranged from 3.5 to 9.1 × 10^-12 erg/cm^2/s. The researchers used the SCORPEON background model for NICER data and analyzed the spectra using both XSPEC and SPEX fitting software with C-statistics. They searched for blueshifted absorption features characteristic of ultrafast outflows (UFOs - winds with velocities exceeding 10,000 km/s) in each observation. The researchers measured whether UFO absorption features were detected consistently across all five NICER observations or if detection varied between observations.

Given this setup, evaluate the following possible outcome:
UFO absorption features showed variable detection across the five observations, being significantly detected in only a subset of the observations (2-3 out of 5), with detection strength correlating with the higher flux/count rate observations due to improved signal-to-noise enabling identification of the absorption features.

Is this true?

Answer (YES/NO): NO